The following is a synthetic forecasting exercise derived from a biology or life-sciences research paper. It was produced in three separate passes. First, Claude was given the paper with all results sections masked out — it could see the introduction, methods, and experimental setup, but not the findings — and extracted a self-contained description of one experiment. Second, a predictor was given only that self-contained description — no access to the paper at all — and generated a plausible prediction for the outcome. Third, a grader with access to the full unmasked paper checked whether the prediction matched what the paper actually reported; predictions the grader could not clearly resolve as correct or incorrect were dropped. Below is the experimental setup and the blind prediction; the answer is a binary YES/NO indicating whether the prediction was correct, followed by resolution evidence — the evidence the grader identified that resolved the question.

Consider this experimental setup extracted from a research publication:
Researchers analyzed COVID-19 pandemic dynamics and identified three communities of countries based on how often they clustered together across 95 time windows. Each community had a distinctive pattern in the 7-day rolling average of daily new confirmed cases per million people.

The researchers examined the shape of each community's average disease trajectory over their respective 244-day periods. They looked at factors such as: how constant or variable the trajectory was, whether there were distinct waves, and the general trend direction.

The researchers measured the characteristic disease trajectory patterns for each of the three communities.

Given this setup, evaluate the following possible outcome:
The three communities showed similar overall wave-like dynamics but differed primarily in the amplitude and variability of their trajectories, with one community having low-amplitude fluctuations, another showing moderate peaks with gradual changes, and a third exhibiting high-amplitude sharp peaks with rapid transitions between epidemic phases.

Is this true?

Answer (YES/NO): NO